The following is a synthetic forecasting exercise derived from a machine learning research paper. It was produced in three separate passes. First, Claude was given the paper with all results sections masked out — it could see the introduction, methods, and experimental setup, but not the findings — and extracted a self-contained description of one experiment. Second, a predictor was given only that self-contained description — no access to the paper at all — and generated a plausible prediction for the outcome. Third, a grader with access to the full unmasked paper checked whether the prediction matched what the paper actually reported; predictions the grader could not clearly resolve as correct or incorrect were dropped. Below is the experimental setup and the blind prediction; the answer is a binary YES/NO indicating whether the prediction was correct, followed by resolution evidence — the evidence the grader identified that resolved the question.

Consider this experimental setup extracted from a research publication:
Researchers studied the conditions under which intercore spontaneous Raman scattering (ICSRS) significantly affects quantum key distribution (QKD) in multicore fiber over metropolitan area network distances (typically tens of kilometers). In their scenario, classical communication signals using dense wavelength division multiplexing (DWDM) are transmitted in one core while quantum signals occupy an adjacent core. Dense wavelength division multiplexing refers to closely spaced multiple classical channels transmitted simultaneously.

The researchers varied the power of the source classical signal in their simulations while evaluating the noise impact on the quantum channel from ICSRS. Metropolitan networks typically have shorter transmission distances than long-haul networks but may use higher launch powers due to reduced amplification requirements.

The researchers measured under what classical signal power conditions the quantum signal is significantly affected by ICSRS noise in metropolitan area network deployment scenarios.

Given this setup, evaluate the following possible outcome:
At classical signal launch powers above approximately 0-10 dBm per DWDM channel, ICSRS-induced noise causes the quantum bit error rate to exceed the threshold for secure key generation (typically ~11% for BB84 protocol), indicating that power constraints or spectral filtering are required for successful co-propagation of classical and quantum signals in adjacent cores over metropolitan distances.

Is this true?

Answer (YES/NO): NO